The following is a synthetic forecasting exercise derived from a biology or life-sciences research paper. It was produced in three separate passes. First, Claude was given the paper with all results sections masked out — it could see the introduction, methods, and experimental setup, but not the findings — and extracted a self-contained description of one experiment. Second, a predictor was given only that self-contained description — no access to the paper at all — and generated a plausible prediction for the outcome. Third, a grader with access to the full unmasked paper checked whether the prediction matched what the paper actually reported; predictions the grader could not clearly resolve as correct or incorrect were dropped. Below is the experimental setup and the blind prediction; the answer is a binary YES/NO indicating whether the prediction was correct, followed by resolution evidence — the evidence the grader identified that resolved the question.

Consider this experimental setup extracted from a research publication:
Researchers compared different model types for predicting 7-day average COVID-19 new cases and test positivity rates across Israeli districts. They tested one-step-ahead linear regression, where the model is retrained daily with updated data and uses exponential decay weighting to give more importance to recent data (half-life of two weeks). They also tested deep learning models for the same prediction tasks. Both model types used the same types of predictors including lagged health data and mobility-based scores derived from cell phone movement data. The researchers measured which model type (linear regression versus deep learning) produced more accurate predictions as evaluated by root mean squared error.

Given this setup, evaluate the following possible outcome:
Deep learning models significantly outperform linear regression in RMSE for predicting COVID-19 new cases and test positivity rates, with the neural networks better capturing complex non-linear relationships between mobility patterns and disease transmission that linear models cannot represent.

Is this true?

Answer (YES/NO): NO